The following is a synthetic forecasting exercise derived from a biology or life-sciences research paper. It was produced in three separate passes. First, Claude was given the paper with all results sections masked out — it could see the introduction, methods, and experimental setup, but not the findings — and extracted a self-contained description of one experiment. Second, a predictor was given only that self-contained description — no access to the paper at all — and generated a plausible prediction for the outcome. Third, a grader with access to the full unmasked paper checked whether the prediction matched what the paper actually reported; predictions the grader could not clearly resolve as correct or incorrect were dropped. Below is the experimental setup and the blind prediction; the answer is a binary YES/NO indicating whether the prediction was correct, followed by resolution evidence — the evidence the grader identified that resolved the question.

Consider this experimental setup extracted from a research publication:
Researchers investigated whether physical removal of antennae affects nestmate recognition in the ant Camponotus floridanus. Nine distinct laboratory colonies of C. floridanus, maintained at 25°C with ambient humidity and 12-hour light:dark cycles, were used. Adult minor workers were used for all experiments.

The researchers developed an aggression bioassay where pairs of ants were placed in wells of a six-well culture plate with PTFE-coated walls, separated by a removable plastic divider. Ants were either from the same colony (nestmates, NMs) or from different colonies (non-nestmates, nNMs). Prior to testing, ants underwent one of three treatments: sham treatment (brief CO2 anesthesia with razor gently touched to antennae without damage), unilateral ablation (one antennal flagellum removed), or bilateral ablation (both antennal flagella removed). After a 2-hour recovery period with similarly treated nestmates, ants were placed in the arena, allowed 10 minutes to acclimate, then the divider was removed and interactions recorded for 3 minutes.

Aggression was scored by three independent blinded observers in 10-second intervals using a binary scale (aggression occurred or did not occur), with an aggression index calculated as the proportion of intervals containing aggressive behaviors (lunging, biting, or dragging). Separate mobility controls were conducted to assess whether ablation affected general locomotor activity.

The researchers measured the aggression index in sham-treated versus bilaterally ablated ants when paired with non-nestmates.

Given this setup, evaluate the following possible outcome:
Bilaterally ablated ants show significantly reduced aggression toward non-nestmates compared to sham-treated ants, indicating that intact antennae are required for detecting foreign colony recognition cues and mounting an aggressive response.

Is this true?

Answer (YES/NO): YES